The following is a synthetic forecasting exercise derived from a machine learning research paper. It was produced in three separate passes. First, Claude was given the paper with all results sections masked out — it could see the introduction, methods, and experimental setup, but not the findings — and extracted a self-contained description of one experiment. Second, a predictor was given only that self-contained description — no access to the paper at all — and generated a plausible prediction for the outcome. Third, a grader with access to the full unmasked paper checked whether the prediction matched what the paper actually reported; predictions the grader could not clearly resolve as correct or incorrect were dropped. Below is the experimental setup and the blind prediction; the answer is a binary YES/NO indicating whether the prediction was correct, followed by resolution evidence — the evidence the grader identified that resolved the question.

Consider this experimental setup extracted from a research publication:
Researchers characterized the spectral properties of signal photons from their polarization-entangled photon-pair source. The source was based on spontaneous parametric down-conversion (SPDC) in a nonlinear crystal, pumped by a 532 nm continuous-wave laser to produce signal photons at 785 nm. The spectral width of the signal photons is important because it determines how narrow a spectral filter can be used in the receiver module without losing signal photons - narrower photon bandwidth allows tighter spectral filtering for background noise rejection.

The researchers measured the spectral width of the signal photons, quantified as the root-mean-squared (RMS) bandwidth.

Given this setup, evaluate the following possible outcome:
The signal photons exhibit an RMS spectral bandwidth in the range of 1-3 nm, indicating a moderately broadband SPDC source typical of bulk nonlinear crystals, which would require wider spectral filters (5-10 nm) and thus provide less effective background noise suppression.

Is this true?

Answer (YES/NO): NO